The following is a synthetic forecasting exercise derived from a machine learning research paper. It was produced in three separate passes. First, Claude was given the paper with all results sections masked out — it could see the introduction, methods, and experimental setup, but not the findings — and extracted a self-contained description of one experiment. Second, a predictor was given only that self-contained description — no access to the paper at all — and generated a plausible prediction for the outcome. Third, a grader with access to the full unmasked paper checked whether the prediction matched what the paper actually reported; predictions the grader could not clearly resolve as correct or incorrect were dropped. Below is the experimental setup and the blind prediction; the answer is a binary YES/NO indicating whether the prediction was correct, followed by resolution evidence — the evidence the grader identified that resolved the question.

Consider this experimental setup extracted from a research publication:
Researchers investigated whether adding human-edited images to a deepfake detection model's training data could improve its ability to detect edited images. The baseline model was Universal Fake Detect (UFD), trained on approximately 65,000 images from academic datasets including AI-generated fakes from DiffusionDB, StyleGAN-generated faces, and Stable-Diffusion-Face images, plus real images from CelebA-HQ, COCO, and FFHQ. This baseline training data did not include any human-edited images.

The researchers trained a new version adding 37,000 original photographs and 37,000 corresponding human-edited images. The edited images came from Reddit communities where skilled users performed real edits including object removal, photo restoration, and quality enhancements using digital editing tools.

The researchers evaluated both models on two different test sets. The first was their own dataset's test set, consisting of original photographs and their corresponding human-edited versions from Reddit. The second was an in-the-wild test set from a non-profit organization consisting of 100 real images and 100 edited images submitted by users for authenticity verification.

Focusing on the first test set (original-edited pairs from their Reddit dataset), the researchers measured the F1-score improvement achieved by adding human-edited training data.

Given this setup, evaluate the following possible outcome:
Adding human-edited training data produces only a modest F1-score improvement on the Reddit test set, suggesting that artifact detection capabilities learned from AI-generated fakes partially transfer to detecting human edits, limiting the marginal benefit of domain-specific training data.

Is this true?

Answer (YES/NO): NO